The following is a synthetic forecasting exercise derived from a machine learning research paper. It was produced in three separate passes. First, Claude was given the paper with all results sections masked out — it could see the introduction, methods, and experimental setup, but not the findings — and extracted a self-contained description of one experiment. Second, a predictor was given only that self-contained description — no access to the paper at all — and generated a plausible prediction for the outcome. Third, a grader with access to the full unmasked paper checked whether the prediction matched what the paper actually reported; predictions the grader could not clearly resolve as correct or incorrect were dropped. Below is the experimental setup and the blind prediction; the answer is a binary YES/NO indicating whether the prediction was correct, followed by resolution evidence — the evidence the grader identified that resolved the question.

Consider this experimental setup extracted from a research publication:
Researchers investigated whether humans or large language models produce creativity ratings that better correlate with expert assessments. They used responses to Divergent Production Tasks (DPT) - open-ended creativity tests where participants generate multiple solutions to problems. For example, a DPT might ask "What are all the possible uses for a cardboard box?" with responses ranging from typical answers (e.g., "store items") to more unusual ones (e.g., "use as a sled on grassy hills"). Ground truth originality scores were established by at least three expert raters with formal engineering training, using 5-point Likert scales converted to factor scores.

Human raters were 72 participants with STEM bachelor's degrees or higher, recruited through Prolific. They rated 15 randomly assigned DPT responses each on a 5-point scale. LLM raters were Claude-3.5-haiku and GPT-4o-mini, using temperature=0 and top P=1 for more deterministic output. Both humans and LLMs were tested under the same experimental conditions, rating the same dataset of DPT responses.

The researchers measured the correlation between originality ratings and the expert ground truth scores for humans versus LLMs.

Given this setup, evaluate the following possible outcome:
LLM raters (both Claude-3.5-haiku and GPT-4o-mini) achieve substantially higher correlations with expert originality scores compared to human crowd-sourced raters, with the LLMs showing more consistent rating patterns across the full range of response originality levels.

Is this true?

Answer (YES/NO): NO